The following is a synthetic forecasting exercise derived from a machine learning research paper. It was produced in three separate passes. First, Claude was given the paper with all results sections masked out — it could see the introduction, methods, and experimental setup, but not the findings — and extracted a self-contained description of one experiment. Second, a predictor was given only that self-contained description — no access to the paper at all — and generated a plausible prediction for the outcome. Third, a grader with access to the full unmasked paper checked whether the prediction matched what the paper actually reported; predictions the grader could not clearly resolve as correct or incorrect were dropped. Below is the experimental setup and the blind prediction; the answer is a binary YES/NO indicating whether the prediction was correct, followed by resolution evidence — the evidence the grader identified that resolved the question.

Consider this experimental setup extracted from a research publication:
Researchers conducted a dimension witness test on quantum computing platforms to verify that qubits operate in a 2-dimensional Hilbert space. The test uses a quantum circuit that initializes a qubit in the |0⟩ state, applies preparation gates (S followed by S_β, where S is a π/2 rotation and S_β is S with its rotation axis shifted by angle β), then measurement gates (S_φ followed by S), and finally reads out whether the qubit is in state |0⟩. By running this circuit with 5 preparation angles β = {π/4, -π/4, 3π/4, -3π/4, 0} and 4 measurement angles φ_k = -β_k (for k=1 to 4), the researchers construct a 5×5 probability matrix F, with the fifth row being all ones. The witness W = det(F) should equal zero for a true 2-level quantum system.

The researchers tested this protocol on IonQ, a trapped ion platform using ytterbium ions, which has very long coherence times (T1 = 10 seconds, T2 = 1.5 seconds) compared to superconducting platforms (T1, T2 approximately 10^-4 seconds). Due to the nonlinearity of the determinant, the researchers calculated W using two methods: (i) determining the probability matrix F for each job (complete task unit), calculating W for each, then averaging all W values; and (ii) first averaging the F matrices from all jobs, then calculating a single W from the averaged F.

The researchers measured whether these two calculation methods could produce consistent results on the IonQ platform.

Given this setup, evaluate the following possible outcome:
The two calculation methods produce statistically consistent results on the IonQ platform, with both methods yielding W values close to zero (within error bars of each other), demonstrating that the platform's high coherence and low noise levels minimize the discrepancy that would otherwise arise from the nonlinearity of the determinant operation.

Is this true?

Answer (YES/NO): NO